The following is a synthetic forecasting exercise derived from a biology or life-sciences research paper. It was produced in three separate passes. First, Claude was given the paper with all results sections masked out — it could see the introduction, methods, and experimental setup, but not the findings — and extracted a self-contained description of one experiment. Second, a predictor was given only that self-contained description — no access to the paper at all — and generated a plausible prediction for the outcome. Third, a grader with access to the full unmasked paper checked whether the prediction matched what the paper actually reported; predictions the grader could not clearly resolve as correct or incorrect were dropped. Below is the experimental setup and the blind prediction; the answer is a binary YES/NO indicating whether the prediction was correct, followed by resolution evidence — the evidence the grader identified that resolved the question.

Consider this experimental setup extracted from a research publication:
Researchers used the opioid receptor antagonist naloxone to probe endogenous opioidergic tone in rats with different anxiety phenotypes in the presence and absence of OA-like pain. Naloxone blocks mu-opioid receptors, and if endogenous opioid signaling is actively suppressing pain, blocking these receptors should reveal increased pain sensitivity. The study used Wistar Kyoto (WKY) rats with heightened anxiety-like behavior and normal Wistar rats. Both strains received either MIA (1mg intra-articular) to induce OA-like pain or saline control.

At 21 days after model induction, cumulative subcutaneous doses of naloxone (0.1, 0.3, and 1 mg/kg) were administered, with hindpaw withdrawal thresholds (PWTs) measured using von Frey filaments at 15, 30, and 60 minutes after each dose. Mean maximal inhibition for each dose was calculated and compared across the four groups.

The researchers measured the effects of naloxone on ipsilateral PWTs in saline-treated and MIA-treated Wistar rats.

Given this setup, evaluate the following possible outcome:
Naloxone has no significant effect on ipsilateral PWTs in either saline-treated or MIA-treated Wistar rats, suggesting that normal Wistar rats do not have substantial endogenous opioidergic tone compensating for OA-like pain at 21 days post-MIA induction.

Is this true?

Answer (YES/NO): NO